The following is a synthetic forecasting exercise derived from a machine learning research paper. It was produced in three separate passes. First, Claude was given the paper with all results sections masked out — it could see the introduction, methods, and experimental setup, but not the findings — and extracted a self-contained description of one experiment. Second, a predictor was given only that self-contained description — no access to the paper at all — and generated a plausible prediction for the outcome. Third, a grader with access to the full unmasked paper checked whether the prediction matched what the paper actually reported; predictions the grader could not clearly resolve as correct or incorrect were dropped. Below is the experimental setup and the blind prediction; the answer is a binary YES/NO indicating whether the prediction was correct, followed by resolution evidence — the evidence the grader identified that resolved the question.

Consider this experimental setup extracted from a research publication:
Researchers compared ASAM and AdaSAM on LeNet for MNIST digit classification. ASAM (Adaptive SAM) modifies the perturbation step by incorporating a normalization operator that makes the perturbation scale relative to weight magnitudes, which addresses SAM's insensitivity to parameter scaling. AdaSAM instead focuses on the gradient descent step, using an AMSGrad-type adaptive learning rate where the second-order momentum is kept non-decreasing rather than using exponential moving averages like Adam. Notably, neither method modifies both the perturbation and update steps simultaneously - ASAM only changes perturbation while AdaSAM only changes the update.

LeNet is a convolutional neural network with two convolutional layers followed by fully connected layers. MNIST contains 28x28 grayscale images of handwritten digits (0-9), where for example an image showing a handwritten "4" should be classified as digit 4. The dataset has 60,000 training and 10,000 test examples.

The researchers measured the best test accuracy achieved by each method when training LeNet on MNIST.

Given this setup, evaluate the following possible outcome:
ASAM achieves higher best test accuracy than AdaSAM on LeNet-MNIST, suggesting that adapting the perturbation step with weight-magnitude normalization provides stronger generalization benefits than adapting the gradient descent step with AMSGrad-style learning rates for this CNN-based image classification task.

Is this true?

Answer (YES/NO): NO